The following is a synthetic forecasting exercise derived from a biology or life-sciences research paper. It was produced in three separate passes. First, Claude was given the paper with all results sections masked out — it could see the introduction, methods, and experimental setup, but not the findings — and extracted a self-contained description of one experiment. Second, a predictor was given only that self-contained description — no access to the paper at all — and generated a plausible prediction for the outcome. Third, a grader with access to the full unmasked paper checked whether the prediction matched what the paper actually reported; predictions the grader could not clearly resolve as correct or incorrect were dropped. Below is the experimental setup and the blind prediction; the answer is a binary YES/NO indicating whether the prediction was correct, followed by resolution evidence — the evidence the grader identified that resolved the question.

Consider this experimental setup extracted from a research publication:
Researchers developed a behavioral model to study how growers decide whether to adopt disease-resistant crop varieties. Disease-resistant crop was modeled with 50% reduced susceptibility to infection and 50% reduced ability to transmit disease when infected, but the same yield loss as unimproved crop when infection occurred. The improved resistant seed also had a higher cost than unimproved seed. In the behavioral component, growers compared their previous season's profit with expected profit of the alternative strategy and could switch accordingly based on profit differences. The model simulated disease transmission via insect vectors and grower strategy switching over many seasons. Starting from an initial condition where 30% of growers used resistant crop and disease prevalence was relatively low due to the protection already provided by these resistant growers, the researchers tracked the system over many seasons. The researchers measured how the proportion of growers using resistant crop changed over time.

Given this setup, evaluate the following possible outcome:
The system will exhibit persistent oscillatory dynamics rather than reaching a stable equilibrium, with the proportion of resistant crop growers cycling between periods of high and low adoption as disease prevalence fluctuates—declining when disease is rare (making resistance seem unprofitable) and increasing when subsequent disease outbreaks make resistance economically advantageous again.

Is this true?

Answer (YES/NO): NO